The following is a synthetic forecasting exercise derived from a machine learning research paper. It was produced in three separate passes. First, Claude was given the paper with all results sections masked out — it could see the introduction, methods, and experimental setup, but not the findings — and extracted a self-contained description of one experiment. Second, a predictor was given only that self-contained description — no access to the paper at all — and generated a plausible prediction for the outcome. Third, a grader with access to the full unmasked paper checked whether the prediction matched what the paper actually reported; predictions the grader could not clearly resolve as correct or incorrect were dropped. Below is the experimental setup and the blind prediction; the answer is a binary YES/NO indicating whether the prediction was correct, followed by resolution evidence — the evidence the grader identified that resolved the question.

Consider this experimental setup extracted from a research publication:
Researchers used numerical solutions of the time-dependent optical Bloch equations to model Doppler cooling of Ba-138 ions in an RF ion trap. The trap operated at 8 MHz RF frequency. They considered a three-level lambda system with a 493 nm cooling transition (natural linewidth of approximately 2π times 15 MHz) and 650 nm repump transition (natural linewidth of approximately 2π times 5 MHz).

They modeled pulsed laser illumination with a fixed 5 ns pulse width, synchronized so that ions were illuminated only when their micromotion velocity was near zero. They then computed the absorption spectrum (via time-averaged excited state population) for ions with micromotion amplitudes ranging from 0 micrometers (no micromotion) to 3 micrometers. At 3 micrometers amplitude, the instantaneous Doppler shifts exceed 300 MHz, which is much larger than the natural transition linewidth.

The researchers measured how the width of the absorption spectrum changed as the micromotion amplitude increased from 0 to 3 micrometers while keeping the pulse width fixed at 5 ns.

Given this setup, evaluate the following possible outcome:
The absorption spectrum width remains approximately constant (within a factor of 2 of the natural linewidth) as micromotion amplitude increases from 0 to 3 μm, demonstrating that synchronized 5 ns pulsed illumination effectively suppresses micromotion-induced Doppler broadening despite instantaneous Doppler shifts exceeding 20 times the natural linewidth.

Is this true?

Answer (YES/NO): YES